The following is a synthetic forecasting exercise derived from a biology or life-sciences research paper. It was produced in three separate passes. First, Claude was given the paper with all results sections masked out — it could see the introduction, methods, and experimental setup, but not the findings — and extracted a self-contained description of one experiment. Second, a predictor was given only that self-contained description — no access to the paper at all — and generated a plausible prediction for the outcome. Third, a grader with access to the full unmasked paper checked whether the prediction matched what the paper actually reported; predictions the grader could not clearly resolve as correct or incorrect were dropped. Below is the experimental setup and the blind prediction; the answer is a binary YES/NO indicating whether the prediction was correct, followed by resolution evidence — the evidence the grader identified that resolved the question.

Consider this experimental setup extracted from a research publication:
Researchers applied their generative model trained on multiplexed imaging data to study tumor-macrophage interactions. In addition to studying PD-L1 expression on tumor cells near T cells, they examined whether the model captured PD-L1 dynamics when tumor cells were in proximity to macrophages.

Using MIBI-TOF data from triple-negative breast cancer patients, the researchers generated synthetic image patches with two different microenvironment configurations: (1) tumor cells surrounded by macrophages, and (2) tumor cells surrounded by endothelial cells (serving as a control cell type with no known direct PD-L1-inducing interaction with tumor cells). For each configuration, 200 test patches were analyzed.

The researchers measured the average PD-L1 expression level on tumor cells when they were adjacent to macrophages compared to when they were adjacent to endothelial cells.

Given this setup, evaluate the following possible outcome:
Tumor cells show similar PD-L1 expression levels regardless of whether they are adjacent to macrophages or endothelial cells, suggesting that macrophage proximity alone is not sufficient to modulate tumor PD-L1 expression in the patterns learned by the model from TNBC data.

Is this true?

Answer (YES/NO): NO